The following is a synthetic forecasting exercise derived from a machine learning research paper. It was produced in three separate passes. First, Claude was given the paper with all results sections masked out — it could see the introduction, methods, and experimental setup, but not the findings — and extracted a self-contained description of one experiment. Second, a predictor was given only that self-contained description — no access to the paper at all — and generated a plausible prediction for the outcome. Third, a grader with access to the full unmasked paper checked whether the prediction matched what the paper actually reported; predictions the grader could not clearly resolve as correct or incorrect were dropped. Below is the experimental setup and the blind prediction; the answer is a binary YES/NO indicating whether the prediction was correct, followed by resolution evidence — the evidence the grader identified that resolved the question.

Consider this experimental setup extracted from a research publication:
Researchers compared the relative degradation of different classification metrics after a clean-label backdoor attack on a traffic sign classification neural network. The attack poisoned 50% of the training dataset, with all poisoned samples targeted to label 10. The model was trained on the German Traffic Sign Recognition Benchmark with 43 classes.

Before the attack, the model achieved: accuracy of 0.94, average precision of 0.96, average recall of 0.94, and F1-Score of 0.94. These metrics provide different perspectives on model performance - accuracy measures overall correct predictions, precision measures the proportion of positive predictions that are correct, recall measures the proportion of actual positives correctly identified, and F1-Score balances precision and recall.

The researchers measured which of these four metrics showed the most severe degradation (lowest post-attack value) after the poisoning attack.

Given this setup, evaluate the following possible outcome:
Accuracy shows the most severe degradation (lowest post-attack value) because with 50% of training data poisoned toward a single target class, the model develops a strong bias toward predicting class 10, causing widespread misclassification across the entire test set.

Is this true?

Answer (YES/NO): NO